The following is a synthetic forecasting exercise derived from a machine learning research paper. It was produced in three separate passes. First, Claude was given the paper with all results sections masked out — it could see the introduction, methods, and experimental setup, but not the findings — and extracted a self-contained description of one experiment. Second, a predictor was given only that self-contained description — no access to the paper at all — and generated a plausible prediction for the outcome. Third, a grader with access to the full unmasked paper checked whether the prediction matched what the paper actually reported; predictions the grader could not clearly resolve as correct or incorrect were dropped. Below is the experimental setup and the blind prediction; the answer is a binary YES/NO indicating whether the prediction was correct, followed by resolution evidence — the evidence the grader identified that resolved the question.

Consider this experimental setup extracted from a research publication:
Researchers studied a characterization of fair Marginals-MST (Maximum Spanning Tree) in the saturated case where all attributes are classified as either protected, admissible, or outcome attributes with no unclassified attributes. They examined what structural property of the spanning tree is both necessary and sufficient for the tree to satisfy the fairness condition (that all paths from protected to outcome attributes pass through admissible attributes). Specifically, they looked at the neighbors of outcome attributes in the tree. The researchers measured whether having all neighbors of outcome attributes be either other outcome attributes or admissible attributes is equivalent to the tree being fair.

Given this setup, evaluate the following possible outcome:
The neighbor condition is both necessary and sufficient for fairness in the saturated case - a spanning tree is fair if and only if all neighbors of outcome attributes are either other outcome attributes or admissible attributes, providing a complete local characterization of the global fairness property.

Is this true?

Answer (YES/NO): YES